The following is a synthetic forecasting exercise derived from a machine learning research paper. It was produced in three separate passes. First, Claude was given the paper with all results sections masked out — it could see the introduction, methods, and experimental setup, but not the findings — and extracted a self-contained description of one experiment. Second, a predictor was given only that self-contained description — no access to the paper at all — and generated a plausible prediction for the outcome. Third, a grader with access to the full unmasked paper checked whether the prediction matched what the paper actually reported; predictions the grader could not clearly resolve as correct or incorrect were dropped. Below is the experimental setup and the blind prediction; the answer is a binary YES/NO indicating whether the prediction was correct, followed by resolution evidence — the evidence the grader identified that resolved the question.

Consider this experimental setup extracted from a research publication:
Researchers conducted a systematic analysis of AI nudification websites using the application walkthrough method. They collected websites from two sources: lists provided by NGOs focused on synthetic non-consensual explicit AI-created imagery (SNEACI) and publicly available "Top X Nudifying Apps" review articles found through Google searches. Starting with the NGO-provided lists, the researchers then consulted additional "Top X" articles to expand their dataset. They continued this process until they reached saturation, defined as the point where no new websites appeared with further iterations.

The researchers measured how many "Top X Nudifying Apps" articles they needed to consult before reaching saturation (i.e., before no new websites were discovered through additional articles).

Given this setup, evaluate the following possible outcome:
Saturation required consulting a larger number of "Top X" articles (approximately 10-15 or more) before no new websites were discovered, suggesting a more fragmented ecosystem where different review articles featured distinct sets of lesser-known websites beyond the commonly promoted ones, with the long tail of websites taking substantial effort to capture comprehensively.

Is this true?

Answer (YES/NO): NO